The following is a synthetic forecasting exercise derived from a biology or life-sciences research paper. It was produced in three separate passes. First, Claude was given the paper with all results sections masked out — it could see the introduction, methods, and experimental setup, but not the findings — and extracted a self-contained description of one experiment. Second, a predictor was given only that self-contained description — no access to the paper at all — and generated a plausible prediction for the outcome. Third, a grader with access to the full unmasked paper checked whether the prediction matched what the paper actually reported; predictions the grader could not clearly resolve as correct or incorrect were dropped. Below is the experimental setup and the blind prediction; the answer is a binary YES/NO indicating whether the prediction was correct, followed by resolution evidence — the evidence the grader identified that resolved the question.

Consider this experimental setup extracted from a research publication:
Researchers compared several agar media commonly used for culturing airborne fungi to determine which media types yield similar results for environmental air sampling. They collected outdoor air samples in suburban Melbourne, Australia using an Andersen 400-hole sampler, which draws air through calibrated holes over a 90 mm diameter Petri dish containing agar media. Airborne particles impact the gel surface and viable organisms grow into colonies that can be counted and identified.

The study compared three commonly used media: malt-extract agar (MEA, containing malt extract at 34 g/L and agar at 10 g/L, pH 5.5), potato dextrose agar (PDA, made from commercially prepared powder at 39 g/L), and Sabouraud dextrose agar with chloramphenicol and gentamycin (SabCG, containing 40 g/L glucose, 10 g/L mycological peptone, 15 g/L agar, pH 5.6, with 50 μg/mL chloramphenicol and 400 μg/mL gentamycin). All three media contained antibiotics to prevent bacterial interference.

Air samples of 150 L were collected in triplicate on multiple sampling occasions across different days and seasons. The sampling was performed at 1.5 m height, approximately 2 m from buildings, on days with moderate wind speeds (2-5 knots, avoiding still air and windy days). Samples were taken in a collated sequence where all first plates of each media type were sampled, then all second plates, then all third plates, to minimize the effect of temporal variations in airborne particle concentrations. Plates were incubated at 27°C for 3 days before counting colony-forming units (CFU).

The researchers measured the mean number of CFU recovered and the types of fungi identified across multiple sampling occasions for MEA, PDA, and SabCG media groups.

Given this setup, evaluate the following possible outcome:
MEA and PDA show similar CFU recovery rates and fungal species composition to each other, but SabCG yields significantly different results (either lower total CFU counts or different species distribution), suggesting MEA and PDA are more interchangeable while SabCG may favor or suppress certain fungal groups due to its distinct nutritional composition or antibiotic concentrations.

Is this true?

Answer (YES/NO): NO